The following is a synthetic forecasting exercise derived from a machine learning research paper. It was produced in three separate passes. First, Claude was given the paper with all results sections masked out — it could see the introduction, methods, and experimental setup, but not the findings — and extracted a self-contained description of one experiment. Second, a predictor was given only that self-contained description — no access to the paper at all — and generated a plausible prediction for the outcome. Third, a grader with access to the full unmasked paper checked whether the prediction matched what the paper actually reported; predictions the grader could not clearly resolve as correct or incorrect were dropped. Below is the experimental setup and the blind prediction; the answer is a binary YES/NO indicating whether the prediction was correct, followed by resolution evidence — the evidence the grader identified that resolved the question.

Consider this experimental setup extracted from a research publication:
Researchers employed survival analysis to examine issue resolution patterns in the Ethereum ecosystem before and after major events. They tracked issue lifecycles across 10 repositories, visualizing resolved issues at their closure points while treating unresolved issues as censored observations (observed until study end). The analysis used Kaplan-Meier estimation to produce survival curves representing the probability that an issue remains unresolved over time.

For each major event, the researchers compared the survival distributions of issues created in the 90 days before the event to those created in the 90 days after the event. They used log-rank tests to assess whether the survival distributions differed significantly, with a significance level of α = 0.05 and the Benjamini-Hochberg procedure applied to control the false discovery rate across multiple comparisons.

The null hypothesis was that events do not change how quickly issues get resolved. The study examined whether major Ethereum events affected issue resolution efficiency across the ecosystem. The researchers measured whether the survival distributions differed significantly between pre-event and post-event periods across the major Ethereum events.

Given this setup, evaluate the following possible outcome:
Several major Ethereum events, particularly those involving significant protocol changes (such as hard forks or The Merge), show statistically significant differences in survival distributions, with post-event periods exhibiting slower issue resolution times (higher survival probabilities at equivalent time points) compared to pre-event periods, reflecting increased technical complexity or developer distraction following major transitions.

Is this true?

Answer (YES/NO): NO